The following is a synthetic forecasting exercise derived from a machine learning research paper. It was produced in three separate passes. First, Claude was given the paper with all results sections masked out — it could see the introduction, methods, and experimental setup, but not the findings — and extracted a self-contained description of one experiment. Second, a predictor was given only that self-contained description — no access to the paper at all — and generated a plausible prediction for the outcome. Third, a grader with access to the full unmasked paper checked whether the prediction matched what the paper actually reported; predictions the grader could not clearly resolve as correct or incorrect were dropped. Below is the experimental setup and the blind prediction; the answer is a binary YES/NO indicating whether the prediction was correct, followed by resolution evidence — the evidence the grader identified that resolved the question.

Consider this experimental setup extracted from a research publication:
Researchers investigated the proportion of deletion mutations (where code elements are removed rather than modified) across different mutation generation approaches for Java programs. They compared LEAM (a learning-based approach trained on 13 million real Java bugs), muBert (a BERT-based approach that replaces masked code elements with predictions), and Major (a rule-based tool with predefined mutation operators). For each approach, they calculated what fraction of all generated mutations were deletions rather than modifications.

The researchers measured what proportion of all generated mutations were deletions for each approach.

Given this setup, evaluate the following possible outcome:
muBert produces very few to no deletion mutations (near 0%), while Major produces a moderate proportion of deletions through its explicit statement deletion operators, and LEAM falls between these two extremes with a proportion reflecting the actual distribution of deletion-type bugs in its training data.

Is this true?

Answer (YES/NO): NO